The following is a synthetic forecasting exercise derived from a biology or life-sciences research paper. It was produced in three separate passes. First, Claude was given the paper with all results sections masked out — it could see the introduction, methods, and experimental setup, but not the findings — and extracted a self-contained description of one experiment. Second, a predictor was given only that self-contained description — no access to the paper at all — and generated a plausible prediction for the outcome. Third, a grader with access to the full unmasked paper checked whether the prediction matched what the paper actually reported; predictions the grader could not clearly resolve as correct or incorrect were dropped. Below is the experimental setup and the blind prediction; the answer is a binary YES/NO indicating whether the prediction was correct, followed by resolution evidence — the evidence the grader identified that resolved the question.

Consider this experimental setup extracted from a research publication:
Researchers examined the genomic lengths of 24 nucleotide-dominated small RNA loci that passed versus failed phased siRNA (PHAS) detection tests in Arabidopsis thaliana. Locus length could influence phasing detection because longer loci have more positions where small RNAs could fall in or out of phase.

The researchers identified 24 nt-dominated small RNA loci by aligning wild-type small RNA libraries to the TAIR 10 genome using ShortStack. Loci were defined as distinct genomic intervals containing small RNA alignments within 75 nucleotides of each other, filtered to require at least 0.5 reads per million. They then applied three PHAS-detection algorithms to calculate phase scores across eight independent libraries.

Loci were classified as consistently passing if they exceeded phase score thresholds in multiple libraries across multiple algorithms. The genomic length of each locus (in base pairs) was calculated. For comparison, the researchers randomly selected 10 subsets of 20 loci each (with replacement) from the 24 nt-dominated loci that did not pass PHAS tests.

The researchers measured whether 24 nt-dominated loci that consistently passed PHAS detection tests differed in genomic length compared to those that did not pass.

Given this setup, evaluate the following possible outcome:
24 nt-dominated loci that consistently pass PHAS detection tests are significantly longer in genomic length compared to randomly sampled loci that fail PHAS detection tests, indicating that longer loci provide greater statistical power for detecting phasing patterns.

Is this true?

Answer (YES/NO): YES